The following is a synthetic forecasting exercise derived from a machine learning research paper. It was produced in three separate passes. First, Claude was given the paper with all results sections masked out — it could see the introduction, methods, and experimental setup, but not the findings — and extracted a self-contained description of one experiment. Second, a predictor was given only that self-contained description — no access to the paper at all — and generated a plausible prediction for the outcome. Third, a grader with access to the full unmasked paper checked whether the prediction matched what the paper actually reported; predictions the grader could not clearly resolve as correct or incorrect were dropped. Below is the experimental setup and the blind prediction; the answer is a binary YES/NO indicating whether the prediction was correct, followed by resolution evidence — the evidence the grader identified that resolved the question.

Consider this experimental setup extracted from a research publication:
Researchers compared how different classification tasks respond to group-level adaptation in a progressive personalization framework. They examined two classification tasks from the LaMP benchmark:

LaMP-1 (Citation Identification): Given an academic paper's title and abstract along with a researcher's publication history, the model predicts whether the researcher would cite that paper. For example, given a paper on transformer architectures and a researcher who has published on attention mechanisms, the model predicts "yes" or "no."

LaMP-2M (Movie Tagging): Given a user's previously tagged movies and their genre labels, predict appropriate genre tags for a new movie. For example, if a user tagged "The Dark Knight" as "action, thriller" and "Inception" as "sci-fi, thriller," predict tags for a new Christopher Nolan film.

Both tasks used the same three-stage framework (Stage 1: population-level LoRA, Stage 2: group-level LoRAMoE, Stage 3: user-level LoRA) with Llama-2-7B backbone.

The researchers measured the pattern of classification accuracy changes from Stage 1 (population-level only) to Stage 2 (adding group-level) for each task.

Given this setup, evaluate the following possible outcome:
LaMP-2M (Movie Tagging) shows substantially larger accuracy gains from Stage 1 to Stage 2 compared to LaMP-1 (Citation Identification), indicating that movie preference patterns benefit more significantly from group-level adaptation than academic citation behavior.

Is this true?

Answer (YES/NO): YES